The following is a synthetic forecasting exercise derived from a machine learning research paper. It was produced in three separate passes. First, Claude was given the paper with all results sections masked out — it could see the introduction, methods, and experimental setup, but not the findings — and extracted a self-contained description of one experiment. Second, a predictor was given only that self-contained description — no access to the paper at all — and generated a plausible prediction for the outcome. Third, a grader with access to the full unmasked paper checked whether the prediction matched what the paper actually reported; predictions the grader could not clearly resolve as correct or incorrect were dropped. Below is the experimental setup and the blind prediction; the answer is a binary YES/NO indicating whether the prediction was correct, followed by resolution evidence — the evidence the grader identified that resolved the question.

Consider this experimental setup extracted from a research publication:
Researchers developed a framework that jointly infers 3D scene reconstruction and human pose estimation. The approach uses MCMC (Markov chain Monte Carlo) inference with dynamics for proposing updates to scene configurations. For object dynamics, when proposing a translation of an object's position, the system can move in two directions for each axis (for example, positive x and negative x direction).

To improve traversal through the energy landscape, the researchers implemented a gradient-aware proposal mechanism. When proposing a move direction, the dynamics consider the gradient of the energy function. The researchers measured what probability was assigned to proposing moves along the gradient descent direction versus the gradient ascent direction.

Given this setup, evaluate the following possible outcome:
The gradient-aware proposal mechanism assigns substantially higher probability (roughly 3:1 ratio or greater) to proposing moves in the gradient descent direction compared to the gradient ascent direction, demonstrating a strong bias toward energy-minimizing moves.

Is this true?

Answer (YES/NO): YES